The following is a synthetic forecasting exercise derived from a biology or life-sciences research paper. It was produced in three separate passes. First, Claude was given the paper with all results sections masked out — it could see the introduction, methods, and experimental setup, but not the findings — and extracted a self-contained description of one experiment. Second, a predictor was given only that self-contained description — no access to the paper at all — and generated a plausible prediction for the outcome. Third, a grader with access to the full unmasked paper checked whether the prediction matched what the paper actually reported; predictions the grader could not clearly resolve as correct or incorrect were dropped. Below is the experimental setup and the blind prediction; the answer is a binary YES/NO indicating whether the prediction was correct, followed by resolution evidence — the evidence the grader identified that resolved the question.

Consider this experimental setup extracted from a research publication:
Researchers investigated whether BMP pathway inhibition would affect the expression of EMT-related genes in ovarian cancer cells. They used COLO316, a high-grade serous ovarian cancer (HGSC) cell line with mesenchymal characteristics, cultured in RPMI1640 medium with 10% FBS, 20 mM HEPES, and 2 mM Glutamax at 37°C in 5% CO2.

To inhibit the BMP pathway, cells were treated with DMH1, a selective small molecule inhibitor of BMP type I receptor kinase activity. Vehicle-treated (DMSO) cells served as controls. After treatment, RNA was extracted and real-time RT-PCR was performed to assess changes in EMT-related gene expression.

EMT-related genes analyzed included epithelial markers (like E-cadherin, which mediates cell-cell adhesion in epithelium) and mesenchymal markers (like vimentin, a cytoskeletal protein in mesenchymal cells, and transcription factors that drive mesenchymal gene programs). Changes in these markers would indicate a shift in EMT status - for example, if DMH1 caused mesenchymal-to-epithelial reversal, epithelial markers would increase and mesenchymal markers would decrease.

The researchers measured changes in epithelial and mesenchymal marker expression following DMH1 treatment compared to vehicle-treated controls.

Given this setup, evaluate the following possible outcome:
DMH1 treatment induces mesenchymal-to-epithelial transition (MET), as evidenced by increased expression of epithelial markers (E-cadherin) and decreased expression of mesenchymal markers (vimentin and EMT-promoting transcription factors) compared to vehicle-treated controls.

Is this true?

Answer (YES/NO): NO